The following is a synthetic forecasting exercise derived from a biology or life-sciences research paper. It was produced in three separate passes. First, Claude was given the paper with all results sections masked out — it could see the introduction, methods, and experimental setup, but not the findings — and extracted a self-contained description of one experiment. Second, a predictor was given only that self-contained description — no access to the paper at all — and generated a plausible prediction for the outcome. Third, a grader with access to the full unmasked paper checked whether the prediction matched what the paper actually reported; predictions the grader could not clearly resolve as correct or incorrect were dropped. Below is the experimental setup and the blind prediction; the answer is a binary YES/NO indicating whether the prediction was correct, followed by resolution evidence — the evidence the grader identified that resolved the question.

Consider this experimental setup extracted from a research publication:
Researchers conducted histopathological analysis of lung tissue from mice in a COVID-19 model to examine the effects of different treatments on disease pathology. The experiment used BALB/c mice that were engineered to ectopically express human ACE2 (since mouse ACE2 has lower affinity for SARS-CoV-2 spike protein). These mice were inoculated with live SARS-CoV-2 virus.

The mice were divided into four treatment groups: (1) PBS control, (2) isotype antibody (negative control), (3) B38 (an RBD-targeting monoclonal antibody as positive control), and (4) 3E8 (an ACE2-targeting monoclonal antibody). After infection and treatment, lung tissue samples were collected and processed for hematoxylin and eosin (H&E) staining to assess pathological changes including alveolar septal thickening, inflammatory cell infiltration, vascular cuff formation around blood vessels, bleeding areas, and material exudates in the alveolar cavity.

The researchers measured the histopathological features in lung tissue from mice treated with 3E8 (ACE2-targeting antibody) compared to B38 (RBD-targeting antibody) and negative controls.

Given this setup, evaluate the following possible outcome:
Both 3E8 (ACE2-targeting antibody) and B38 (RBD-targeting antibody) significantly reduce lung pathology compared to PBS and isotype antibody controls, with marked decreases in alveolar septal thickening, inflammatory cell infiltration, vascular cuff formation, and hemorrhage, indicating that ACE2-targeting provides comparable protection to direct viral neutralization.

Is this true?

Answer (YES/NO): NO